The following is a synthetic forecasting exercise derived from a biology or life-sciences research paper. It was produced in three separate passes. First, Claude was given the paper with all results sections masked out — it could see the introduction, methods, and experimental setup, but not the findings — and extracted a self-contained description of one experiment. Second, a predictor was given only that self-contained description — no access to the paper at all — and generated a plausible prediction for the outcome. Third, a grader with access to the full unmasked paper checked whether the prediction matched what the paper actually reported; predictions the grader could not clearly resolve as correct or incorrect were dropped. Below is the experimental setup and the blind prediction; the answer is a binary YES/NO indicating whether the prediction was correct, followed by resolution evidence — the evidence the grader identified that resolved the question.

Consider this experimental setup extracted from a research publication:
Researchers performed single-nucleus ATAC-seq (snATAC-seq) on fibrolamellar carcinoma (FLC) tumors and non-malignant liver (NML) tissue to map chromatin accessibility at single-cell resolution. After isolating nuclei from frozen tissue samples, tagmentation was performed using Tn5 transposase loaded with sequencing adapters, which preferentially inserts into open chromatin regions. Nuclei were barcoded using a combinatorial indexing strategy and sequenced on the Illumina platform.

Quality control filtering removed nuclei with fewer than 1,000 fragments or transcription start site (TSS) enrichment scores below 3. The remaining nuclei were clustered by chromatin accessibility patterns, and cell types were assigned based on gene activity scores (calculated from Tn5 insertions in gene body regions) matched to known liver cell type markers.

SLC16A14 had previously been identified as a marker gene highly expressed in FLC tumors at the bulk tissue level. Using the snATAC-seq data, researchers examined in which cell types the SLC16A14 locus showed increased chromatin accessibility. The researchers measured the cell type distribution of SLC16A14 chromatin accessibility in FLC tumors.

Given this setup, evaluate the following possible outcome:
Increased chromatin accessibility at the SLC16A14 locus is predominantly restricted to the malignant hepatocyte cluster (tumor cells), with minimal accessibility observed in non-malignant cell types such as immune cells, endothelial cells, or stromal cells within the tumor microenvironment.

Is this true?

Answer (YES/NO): YES